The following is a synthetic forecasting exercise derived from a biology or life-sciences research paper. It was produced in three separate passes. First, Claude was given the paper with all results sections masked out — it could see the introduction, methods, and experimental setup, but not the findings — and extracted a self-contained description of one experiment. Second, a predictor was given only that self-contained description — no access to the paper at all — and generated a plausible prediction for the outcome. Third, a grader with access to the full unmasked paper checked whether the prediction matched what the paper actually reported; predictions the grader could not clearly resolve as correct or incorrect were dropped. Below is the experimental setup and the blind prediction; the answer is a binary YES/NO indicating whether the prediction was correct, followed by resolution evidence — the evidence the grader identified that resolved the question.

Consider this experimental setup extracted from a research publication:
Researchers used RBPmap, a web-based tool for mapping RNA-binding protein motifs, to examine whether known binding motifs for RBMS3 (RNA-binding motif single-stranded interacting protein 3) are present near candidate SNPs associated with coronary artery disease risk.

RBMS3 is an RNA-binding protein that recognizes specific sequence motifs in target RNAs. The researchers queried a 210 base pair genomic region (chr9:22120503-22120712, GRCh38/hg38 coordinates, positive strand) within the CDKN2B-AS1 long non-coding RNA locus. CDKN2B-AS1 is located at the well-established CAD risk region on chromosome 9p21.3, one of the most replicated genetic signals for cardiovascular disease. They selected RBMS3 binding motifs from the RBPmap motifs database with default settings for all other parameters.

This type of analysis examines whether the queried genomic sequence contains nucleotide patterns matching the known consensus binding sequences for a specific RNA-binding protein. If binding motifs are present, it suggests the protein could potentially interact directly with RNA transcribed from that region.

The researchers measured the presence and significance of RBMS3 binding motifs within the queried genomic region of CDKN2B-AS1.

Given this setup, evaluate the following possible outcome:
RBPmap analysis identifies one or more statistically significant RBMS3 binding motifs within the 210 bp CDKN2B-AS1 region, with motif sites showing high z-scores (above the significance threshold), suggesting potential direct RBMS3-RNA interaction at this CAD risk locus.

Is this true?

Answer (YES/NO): YES